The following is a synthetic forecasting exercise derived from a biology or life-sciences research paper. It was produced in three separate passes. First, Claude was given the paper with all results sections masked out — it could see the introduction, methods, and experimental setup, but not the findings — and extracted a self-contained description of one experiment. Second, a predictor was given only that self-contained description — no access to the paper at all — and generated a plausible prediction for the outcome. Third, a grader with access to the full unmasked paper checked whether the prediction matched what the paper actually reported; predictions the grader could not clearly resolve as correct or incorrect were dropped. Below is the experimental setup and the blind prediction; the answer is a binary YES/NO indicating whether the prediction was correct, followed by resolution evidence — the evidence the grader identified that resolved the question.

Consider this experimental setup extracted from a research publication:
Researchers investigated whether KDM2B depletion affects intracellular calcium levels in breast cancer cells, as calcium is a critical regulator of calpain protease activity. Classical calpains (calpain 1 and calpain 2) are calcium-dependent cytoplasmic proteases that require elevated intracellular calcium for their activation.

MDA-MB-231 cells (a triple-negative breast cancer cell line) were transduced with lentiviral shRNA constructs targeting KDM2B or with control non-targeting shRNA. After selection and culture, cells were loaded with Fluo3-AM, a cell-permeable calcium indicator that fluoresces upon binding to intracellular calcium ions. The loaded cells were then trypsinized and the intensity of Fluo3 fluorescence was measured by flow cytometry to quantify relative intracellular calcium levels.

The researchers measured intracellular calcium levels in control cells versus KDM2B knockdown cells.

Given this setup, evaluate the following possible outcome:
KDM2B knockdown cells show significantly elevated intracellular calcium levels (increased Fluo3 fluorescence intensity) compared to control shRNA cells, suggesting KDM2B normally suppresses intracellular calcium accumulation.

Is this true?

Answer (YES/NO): YES